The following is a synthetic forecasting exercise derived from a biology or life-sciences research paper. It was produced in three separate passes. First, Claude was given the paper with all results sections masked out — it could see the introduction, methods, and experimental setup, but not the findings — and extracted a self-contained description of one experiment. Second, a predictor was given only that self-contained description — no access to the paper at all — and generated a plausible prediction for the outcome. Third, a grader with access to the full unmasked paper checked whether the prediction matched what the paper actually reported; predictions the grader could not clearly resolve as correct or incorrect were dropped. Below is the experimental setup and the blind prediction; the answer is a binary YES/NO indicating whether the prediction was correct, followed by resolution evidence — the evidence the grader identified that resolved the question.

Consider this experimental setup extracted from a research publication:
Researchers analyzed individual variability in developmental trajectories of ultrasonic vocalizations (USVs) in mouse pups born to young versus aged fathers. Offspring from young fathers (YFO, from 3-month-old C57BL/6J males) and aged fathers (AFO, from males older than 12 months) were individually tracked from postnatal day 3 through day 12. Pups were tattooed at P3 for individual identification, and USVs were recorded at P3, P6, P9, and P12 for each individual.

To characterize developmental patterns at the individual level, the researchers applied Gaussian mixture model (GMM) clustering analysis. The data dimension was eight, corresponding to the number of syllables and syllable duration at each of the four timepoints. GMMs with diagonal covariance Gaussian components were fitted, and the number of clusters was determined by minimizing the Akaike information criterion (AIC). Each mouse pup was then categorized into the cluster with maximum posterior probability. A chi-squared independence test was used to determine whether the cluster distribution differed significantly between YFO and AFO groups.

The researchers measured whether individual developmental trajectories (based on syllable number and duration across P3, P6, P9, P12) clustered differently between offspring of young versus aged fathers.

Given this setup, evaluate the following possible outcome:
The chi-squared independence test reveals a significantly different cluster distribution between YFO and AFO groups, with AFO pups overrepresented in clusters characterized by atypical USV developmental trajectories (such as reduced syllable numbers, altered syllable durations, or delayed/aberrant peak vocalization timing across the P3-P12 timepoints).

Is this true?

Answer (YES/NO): YES